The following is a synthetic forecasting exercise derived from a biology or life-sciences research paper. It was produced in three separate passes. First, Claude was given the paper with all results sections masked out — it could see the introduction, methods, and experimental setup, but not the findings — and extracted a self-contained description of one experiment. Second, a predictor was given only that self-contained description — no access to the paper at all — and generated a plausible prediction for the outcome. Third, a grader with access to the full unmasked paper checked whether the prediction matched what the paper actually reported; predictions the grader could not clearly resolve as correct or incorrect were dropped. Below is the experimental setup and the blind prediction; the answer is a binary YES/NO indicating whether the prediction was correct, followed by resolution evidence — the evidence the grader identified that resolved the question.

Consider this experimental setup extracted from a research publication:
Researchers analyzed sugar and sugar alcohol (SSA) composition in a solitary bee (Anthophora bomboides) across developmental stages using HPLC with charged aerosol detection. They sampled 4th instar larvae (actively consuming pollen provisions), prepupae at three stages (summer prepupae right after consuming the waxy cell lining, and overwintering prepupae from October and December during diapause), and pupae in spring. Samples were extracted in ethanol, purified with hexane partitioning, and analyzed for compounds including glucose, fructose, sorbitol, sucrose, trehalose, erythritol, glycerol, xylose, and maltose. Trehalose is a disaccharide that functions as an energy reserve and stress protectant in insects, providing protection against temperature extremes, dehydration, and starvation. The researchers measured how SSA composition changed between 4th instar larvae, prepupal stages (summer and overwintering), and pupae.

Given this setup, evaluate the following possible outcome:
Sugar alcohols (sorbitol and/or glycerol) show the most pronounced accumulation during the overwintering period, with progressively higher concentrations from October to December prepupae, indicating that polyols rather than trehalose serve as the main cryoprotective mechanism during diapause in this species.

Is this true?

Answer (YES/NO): NO